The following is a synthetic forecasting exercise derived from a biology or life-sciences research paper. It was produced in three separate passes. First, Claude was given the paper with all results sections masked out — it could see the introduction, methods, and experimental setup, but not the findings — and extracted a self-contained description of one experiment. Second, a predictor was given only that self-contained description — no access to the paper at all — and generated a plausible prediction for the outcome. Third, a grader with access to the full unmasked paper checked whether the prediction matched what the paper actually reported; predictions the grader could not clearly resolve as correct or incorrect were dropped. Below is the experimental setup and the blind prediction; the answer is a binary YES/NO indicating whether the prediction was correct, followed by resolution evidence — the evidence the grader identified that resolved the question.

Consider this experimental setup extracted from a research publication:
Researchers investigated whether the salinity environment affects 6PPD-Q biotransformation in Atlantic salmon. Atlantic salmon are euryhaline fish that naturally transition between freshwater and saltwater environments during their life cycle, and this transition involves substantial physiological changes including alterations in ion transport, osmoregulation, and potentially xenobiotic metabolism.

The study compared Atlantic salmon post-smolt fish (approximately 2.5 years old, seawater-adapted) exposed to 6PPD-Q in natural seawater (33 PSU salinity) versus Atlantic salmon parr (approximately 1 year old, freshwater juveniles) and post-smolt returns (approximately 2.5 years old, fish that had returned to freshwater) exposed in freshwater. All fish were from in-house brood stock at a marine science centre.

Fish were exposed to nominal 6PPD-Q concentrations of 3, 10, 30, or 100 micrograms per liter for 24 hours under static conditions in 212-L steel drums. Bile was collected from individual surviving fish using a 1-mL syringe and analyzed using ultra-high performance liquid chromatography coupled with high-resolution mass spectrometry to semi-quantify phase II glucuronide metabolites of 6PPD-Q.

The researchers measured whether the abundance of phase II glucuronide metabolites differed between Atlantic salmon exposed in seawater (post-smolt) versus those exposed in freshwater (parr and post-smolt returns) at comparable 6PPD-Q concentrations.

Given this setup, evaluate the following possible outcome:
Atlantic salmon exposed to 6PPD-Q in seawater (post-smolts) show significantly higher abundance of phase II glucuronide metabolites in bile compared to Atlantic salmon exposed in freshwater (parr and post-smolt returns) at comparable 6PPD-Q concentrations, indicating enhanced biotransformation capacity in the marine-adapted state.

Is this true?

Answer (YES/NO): NO